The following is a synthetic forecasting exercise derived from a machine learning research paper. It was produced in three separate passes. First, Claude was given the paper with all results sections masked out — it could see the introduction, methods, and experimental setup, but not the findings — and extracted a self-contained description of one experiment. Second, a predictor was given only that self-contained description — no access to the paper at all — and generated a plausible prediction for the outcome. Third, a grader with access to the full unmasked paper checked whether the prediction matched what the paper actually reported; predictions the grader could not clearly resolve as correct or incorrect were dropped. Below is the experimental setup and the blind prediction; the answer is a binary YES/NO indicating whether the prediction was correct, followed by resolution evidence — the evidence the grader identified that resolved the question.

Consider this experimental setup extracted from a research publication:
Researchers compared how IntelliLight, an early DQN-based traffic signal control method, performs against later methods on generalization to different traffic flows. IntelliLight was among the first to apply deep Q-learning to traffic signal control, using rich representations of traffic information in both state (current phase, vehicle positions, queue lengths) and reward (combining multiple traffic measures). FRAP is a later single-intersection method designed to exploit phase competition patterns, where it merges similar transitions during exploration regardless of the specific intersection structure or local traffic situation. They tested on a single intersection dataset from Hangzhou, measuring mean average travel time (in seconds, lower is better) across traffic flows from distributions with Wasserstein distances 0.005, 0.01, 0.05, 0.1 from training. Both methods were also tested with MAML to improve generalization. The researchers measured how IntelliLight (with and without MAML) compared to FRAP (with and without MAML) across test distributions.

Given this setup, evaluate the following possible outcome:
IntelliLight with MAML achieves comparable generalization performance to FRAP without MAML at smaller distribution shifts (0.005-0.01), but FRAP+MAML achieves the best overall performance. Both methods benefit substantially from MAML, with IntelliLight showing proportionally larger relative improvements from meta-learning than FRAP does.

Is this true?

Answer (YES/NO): NO